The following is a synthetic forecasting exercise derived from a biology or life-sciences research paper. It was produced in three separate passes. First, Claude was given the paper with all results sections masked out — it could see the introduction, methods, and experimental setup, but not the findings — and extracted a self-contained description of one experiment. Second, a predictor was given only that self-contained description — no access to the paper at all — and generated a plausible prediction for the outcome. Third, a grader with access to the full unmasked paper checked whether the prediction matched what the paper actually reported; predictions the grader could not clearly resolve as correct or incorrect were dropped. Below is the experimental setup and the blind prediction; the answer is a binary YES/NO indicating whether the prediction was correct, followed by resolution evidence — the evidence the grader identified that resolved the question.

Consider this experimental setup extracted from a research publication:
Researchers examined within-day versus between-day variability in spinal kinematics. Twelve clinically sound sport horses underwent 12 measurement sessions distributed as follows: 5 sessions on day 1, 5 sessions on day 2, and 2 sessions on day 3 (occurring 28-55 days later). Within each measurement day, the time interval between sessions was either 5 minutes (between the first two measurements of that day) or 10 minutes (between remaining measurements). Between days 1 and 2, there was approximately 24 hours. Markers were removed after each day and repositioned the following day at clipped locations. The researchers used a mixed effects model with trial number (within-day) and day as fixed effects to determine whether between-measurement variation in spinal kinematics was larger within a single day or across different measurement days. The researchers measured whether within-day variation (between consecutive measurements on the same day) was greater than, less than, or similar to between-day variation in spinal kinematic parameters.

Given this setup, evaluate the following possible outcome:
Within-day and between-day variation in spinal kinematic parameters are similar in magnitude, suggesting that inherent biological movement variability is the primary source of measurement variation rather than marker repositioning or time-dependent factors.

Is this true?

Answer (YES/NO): NO